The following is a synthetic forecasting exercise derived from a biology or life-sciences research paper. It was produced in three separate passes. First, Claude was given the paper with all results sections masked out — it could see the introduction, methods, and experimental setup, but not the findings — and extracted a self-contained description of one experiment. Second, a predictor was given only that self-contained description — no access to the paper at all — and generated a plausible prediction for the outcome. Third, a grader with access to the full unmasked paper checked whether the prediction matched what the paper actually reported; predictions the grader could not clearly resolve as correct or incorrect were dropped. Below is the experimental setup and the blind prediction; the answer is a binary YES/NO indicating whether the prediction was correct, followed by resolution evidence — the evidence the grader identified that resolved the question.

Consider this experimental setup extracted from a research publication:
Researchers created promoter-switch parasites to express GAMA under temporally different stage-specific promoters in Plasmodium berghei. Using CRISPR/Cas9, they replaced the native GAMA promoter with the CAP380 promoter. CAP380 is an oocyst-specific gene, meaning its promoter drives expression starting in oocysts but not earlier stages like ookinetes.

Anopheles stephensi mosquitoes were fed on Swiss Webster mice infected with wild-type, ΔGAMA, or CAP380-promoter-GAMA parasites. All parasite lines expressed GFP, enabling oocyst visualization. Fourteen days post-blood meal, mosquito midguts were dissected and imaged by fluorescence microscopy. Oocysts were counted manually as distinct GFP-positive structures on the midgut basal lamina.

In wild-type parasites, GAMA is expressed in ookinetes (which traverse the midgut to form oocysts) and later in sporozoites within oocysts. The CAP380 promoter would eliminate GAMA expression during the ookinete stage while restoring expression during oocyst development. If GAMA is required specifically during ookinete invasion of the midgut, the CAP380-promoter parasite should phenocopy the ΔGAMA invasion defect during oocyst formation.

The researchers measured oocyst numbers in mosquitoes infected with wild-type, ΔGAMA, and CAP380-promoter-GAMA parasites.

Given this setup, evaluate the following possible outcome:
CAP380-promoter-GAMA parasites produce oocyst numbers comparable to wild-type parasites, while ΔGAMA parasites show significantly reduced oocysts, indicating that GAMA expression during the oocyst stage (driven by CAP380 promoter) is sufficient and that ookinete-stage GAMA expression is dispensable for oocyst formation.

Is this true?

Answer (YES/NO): NO